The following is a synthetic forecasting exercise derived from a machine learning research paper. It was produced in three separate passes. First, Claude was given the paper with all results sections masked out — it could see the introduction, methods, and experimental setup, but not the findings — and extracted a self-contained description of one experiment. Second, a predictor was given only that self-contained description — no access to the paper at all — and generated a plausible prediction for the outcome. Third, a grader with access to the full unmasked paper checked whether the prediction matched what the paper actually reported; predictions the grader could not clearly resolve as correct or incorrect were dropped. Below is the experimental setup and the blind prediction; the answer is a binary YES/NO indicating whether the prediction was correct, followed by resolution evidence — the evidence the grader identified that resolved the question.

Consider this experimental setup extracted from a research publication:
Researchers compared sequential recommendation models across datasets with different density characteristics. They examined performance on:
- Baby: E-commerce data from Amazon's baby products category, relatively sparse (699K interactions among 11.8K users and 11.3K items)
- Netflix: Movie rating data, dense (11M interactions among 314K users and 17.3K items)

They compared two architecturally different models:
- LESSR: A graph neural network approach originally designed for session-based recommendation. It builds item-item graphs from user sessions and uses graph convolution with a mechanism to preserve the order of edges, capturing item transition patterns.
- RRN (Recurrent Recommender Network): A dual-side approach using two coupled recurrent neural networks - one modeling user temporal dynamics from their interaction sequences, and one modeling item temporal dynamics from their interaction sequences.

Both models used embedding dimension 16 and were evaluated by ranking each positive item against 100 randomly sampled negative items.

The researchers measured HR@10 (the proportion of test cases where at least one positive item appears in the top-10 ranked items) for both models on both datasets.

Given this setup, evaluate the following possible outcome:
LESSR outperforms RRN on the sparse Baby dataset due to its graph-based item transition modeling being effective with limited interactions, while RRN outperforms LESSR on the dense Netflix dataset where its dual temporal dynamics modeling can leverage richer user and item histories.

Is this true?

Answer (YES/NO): NO